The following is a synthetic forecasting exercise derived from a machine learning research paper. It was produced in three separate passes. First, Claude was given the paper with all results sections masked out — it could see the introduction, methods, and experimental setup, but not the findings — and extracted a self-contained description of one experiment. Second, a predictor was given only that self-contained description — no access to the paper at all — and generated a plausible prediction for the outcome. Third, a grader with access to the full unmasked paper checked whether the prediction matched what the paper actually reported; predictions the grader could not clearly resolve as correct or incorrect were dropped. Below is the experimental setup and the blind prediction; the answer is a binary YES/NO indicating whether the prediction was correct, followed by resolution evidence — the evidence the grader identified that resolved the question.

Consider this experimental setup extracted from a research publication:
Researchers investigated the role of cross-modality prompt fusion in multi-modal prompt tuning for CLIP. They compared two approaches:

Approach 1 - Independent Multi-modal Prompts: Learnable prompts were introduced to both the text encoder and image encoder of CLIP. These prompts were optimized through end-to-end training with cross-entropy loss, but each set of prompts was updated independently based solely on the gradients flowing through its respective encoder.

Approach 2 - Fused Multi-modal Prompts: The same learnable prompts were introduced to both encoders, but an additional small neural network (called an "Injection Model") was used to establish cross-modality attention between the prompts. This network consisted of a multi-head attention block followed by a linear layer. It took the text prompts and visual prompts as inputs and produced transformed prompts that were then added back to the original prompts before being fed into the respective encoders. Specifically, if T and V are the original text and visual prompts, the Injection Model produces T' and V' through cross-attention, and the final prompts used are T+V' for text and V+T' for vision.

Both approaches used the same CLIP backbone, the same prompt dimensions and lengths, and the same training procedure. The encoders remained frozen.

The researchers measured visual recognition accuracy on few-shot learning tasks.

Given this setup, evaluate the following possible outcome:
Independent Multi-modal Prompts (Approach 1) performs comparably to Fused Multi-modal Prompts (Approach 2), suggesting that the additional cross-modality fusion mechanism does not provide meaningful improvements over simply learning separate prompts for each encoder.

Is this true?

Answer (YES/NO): NO